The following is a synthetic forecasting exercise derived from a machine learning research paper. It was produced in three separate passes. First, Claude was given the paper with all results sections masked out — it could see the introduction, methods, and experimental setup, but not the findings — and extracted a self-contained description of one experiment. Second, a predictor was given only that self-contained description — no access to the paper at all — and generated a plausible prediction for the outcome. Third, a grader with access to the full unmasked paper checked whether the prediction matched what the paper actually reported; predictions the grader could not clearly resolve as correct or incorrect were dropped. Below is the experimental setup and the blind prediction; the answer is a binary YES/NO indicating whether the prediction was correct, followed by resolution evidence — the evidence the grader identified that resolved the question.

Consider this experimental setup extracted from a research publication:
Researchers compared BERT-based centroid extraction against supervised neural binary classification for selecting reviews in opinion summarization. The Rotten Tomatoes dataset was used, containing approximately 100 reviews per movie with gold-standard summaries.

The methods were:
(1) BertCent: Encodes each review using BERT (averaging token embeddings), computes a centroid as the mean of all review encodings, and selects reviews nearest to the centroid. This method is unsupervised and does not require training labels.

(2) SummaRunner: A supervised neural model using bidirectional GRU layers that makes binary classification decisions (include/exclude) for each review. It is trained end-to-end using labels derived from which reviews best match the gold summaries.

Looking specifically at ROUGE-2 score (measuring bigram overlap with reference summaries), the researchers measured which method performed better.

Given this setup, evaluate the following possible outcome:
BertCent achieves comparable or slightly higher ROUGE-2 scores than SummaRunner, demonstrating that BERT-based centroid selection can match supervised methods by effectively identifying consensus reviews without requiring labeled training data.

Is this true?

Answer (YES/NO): YES